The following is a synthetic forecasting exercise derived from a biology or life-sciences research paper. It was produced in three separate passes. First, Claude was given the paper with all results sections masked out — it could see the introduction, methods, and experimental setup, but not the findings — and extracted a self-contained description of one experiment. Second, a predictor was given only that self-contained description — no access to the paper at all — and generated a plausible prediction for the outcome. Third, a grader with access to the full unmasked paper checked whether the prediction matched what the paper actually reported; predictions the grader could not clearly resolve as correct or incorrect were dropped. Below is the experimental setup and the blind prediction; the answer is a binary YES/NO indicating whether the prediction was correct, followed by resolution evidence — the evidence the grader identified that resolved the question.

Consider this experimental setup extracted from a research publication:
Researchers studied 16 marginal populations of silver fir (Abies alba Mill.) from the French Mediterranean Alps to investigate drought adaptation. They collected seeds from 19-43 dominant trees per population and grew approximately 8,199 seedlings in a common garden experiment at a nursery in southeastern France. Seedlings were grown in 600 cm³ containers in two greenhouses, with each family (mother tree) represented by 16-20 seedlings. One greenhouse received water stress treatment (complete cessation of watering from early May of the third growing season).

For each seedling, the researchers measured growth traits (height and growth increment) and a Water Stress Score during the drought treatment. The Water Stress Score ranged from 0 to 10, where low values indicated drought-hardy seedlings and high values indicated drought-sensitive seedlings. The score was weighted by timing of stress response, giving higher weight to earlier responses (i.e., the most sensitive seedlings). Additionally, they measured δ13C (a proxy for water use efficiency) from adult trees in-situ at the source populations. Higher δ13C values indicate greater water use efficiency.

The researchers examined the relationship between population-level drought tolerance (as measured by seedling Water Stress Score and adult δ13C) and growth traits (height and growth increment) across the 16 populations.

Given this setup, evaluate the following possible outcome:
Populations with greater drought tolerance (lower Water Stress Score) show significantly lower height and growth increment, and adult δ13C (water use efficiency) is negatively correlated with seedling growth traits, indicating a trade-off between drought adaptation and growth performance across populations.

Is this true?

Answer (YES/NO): YES